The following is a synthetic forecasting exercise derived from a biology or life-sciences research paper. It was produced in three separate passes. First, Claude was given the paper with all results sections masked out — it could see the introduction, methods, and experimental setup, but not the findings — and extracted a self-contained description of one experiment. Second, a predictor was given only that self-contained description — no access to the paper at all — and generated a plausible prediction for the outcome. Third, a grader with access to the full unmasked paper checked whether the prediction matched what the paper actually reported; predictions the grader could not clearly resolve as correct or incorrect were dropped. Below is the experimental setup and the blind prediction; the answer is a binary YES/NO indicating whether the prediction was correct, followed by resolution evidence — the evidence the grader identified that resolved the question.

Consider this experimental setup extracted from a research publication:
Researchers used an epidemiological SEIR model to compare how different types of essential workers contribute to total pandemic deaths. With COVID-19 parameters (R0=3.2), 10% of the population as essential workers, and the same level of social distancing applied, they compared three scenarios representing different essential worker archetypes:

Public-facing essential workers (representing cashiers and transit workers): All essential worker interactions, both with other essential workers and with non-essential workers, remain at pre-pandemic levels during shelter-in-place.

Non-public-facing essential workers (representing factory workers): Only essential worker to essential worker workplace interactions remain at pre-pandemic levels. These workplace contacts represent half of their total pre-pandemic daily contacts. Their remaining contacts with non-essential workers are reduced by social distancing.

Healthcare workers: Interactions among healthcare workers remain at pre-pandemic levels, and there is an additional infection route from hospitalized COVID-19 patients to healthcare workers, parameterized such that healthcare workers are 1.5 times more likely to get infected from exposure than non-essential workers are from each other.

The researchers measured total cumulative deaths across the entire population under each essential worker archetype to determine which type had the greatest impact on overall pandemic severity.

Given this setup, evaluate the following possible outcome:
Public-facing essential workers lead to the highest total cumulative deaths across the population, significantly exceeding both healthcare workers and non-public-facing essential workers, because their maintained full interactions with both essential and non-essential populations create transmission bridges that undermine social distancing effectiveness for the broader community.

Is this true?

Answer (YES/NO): YES